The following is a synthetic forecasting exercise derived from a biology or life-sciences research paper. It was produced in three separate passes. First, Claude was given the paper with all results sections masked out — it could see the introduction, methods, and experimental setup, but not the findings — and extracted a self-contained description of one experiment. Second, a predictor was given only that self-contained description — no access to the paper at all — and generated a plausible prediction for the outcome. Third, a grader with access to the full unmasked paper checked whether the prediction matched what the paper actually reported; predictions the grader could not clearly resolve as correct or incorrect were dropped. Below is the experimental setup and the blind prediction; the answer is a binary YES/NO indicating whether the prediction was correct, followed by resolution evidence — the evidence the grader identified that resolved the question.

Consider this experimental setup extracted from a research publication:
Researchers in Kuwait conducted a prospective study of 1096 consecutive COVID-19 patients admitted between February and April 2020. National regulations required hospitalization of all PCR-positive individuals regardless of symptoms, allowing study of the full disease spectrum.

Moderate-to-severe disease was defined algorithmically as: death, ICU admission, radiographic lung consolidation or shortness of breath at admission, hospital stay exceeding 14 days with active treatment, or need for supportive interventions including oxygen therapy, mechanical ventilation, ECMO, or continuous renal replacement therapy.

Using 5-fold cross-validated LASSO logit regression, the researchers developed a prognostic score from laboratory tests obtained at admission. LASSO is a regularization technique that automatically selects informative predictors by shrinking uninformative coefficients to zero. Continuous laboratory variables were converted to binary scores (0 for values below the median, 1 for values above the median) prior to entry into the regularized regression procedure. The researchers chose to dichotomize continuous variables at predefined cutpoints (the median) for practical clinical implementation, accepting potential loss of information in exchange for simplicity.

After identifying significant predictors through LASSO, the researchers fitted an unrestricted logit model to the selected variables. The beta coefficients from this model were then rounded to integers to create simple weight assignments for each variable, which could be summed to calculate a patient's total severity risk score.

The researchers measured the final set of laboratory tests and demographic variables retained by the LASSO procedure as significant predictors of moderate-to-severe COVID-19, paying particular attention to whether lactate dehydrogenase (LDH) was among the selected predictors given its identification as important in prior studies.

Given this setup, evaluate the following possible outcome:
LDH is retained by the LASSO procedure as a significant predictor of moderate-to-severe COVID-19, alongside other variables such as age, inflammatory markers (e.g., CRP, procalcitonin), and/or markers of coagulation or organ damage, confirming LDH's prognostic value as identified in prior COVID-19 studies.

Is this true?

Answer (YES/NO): NO